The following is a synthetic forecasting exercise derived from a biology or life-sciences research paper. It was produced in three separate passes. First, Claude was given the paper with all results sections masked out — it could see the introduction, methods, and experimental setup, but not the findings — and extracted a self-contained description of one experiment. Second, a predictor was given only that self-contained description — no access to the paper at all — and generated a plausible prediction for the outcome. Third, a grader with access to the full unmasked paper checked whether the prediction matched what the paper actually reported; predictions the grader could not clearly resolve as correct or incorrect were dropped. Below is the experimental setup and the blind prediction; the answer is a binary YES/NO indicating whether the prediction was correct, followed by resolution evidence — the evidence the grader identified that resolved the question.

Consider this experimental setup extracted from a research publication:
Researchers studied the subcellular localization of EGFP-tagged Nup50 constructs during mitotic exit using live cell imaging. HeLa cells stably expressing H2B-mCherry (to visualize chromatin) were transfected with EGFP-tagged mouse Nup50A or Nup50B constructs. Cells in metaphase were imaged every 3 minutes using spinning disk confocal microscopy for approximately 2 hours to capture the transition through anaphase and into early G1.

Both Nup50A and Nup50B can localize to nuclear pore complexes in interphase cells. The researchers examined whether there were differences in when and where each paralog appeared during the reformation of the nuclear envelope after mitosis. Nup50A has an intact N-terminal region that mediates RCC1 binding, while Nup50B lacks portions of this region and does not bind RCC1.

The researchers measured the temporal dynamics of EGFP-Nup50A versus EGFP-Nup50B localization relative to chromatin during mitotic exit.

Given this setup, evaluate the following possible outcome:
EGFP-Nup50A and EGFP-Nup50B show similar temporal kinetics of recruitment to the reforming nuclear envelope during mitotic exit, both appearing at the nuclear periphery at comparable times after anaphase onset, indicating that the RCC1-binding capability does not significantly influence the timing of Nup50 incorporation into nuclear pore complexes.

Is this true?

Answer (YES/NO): NO